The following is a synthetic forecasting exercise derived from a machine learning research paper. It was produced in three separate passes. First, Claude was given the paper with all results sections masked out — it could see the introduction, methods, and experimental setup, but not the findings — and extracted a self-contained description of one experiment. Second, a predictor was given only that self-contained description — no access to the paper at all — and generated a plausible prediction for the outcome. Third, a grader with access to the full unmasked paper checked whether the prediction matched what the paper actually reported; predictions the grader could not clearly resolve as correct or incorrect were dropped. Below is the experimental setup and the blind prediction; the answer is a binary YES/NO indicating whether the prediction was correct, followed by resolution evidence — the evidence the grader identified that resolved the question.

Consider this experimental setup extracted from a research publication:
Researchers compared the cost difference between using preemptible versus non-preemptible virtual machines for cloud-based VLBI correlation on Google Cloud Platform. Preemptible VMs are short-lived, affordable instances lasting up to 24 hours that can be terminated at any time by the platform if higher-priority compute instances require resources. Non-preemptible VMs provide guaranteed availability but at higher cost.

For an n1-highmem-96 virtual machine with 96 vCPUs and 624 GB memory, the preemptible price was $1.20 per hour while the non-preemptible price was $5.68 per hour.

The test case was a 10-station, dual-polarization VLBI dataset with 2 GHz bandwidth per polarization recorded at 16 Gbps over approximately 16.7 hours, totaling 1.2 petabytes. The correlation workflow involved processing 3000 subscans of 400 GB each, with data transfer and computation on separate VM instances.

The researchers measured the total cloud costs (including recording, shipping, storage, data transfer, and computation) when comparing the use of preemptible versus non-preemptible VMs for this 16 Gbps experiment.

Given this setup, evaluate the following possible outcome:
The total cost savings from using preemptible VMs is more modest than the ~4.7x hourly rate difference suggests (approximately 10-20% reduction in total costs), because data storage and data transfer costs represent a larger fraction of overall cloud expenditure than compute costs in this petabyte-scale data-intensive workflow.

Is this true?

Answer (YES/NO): NO